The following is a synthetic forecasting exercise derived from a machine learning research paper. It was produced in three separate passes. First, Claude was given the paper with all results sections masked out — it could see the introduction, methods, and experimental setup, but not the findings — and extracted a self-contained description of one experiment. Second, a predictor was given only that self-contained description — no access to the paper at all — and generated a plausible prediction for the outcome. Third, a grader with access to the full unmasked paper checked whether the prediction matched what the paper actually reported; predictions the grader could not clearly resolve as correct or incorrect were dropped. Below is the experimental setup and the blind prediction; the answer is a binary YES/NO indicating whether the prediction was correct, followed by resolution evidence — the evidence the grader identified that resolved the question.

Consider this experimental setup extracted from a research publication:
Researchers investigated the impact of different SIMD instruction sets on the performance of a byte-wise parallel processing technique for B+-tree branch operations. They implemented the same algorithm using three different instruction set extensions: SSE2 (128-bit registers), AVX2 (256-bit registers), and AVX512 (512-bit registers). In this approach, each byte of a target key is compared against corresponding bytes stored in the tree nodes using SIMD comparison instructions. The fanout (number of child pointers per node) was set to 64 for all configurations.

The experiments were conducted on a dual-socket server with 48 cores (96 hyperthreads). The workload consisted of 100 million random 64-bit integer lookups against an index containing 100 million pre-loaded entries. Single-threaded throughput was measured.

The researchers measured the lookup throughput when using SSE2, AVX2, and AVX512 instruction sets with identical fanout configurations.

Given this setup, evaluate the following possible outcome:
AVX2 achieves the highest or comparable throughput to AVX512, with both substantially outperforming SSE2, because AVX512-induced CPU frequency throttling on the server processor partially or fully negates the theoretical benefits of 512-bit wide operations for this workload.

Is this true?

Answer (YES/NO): NO